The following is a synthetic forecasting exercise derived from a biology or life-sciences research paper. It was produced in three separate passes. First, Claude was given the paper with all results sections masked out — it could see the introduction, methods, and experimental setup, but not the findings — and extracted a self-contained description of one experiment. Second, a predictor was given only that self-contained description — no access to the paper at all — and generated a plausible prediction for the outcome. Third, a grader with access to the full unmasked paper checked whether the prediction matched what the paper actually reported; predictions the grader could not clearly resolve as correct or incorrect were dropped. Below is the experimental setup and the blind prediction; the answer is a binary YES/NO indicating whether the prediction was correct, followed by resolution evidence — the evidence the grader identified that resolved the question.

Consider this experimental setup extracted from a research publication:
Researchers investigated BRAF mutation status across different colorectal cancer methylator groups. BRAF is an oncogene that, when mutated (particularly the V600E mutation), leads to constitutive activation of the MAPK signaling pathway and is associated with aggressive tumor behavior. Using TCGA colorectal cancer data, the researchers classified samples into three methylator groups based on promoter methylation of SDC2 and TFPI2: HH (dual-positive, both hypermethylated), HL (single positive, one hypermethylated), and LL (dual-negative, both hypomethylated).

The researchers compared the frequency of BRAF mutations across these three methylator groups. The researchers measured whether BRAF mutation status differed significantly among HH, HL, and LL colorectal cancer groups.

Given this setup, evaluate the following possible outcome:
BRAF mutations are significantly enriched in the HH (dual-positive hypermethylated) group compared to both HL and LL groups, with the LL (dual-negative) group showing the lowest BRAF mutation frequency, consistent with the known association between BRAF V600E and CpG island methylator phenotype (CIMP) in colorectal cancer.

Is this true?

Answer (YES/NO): NO